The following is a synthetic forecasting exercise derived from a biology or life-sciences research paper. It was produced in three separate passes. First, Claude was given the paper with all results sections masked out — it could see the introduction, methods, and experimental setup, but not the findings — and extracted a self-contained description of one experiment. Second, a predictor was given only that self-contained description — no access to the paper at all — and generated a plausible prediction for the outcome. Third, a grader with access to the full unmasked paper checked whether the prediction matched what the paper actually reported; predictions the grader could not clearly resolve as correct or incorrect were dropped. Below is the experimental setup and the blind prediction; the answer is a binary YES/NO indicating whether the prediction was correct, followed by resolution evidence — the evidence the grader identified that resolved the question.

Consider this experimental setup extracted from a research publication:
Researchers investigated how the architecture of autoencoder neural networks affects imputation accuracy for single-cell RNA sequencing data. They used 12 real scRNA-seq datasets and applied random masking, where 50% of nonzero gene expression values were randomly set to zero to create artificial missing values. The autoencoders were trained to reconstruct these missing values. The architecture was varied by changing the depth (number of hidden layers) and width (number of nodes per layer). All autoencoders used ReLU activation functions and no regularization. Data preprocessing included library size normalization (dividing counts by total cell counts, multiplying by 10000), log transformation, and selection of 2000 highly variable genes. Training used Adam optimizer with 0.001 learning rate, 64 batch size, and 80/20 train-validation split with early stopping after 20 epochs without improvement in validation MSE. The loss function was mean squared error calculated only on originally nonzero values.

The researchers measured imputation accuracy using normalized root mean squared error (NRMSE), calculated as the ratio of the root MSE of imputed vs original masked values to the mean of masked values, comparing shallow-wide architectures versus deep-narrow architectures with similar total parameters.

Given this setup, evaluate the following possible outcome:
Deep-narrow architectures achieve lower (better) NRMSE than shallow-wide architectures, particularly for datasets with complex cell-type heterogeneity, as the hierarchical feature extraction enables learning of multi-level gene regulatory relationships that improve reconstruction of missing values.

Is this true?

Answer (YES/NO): NO